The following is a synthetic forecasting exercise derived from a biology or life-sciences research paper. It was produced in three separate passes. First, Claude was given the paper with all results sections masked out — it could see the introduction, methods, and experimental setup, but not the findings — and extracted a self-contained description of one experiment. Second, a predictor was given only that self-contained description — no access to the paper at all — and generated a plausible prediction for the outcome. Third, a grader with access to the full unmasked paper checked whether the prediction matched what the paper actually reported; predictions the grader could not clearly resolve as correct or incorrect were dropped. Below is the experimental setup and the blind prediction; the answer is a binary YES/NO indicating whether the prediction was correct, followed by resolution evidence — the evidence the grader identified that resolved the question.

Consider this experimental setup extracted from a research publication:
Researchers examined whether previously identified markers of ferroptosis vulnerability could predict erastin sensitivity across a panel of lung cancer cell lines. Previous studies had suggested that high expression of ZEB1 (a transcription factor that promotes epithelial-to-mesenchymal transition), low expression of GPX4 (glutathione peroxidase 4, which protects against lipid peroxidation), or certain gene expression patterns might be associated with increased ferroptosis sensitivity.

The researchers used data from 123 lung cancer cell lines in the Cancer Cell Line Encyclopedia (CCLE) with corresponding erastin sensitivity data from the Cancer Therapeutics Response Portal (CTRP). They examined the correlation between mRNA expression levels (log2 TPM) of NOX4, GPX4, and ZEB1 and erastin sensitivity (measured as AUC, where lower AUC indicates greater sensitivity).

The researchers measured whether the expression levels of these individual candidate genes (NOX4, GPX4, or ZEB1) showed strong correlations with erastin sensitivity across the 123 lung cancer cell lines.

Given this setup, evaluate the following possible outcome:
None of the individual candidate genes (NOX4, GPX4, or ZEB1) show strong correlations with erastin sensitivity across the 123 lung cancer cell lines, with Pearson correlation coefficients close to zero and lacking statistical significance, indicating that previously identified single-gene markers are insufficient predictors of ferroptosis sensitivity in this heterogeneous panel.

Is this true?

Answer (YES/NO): YES